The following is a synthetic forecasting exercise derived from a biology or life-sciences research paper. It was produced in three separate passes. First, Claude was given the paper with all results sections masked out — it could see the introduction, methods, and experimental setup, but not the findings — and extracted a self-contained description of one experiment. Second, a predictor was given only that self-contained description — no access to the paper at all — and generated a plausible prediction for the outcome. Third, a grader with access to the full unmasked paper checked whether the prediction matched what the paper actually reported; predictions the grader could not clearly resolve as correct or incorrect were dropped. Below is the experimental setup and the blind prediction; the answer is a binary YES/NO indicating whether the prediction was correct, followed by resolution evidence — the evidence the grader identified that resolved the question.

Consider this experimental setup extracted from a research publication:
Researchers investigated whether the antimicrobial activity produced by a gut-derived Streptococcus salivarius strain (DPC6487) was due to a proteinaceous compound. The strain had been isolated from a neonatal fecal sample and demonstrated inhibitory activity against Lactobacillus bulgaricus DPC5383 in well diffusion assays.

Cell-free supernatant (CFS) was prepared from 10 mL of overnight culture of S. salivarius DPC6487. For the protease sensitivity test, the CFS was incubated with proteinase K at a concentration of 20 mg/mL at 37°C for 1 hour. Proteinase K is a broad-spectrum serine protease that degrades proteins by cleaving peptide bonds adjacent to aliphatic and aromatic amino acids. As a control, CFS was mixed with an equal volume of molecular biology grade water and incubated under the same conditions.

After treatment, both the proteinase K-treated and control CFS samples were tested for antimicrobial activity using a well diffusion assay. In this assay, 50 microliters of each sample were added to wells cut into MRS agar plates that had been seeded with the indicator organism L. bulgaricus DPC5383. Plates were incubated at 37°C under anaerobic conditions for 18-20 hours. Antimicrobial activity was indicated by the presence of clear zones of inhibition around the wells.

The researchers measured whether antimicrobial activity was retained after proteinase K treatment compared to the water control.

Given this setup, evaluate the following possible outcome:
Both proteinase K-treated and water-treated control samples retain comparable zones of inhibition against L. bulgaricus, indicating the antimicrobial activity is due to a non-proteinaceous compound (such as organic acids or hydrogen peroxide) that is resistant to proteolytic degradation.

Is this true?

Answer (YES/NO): NO